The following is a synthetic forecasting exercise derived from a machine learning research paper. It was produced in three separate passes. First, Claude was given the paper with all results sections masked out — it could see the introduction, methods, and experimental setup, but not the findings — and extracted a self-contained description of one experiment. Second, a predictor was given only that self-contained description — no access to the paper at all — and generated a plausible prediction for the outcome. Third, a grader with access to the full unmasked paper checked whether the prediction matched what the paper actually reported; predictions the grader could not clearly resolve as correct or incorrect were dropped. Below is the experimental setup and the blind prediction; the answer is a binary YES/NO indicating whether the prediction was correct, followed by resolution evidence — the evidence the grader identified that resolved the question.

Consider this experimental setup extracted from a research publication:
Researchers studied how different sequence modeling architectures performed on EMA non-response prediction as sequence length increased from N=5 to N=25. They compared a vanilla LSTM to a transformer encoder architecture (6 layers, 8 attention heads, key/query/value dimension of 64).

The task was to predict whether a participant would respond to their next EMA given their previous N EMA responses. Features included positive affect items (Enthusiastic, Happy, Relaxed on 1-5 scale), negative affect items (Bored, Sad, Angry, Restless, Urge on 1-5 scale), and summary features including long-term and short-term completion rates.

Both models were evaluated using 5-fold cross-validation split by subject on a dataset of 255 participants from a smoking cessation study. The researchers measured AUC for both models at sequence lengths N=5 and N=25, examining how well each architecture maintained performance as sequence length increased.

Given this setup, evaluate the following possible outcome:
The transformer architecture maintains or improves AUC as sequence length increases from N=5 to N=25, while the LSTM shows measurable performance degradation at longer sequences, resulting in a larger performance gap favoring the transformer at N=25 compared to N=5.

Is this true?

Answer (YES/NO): YES